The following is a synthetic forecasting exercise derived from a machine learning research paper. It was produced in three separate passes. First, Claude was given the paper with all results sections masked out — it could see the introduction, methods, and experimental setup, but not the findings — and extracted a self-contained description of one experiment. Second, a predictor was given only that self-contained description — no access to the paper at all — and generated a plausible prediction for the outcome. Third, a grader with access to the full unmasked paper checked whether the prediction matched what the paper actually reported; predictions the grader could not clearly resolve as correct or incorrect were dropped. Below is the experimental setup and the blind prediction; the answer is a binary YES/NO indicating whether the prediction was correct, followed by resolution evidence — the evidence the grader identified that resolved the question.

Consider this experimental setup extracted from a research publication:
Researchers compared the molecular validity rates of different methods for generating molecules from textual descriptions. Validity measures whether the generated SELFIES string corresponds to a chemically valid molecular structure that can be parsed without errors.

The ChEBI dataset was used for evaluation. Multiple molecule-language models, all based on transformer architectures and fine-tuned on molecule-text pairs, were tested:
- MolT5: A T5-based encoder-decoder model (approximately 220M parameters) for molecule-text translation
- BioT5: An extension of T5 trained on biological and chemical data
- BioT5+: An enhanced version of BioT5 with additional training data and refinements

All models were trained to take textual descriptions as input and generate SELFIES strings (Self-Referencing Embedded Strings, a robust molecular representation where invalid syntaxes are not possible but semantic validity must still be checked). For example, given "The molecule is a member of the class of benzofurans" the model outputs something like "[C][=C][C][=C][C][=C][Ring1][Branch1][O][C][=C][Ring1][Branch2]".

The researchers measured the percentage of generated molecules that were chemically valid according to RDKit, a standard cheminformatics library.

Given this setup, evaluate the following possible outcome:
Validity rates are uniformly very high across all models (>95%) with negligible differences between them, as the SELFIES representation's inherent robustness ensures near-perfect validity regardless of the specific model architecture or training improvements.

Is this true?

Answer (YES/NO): NO